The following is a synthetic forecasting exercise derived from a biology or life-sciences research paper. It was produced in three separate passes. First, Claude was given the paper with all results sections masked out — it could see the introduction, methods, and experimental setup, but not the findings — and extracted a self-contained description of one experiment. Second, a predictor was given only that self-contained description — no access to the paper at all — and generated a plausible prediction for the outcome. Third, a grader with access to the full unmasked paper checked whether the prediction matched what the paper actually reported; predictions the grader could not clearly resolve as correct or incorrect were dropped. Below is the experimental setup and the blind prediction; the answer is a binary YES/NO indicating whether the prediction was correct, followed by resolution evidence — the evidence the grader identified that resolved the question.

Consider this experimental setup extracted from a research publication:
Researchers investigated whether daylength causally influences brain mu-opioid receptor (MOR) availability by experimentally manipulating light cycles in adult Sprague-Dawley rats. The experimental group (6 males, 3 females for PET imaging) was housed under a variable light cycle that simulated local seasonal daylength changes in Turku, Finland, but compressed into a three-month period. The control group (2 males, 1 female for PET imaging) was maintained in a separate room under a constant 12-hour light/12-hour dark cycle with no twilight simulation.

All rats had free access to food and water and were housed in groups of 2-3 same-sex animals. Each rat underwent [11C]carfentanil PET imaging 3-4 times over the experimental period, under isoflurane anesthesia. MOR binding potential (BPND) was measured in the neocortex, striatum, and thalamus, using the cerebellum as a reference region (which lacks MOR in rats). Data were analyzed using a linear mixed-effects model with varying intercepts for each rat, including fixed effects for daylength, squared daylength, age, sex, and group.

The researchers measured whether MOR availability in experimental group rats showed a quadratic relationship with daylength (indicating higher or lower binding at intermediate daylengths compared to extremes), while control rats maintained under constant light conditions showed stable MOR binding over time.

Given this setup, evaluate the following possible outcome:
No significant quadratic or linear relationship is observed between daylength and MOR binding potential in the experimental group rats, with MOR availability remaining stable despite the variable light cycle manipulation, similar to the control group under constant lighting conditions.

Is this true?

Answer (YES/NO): NO